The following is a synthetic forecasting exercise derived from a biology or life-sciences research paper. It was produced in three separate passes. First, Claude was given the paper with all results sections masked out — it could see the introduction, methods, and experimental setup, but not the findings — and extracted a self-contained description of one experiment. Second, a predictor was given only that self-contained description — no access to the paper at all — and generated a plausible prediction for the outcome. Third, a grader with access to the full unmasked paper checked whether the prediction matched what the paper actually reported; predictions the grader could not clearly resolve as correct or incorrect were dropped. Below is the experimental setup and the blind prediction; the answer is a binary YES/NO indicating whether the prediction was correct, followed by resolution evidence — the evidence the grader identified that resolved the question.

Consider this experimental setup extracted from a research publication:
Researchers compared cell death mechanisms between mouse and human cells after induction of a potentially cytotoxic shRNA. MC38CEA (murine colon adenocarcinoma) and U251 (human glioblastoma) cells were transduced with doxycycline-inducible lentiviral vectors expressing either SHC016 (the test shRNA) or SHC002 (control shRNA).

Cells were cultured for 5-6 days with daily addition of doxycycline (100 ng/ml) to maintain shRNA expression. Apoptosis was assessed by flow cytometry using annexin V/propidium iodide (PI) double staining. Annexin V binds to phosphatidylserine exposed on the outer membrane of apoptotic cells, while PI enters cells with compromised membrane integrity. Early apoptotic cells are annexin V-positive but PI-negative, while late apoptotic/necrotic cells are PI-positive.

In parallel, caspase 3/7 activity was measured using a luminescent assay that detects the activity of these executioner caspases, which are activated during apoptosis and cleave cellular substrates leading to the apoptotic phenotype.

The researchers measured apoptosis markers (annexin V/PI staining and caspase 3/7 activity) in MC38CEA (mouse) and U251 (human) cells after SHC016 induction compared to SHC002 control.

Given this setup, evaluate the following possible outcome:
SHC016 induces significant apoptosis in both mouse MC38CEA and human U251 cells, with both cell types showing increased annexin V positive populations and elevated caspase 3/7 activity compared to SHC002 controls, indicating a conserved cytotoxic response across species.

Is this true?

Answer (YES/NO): NO